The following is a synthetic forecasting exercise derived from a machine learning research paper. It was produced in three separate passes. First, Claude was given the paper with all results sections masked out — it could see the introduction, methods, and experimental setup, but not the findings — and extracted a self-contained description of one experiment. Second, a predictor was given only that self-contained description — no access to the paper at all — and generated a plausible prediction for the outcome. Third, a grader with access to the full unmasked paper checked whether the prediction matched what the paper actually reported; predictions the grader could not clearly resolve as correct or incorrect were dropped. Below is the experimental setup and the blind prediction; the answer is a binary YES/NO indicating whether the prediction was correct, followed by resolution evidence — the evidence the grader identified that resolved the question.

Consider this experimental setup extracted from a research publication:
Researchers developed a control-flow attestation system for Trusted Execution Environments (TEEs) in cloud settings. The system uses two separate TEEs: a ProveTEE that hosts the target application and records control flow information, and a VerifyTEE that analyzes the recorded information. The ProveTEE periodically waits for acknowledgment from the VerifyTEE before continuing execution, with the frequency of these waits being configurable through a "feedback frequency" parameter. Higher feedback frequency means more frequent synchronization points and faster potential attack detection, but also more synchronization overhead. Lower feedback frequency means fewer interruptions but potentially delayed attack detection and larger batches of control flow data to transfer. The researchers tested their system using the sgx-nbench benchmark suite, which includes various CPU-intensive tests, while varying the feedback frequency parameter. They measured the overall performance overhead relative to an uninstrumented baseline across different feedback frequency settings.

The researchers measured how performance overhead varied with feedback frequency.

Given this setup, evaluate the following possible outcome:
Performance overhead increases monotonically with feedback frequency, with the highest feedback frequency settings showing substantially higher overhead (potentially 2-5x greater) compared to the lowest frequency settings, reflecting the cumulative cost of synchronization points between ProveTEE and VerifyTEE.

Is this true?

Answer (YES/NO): NO